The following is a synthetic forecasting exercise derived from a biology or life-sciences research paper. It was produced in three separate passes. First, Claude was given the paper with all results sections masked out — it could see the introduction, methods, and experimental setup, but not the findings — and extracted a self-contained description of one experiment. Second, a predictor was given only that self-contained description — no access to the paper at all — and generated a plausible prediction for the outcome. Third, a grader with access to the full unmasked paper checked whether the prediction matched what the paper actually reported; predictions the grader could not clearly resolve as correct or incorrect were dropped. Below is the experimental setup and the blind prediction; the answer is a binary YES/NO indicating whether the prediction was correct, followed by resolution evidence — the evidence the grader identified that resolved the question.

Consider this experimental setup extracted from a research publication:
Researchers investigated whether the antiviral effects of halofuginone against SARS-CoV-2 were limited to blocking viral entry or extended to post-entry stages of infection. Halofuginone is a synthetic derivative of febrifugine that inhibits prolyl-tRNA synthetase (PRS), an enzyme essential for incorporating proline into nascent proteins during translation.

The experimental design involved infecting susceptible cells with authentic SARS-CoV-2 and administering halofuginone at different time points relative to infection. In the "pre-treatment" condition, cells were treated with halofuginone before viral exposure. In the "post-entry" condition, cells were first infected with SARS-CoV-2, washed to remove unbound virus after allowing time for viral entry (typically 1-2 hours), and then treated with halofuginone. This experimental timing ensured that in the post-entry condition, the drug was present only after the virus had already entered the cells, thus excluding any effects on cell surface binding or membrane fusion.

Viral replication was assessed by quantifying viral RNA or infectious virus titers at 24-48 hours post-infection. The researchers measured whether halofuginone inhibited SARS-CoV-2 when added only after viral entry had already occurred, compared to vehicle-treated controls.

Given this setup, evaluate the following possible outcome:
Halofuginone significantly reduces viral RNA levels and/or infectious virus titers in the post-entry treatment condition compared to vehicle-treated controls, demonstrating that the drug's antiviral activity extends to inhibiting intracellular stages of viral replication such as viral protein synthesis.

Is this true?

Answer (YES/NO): YES